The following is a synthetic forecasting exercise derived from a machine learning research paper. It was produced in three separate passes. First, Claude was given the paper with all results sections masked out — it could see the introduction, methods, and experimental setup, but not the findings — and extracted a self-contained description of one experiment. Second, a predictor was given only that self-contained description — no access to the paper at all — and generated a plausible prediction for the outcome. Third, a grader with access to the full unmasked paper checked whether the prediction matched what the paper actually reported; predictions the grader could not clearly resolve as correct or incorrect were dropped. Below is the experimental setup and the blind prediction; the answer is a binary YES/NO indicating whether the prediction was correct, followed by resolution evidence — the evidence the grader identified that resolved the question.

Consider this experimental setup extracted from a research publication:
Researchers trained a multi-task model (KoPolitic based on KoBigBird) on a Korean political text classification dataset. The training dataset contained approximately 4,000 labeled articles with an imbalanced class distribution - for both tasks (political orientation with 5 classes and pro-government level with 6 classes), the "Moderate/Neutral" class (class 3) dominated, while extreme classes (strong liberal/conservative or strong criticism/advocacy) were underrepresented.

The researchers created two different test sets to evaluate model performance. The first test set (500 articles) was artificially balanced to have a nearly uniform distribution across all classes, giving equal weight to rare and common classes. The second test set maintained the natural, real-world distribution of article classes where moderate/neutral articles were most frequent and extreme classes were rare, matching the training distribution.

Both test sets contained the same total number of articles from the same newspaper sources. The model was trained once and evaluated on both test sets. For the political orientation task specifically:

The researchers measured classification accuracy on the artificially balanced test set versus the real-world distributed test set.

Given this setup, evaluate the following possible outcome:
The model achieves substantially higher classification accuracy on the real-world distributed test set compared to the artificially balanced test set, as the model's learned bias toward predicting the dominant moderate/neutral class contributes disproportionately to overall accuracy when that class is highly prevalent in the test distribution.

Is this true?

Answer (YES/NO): YES